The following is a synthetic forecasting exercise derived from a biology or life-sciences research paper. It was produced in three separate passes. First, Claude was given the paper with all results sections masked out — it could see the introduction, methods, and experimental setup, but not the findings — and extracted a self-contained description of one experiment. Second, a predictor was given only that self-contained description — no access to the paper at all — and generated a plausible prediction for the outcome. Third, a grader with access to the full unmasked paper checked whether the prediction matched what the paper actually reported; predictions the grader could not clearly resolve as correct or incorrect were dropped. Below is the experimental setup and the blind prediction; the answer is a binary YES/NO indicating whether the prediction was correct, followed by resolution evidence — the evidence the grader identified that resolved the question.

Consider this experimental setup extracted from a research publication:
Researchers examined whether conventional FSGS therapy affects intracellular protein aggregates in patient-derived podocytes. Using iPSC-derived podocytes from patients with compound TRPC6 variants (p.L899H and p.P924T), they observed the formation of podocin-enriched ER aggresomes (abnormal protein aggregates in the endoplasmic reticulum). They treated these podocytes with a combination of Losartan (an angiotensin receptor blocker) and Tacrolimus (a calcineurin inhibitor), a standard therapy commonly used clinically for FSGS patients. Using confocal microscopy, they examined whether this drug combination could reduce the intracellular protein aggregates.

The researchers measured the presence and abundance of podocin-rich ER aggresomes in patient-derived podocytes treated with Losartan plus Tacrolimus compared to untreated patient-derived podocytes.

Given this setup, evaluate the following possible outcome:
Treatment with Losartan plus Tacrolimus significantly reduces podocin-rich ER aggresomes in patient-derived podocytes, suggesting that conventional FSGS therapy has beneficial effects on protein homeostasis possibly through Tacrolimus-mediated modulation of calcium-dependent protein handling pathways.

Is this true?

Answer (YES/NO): NO